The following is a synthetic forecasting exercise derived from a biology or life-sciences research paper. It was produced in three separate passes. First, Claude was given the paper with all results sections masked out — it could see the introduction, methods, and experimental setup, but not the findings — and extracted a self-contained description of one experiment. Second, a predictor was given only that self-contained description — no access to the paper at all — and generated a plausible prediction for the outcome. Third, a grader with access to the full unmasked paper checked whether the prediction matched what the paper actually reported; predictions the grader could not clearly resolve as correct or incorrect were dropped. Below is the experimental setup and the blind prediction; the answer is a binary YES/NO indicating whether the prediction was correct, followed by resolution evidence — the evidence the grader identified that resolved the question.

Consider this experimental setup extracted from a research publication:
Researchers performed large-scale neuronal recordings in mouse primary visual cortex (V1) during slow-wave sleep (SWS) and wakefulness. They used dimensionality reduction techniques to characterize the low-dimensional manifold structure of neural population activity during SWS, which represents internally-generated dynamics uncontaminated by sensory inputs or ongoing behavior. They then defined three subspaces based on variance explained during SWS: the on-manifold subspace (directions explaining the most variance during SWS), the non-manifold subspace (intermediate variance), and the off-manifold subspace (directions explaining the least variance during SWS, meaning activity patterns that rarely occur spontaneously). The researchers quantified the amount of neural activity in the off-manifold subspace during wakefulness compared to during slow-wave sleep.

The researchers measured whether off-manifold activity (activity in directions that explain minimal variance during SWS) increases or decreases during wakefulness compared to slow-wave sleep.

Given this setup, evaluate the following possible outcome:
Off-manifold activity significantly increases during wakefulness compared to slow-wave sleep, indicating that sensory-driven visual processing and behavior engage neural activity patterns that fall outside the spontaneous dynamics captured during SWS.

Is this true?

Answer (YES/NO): YES